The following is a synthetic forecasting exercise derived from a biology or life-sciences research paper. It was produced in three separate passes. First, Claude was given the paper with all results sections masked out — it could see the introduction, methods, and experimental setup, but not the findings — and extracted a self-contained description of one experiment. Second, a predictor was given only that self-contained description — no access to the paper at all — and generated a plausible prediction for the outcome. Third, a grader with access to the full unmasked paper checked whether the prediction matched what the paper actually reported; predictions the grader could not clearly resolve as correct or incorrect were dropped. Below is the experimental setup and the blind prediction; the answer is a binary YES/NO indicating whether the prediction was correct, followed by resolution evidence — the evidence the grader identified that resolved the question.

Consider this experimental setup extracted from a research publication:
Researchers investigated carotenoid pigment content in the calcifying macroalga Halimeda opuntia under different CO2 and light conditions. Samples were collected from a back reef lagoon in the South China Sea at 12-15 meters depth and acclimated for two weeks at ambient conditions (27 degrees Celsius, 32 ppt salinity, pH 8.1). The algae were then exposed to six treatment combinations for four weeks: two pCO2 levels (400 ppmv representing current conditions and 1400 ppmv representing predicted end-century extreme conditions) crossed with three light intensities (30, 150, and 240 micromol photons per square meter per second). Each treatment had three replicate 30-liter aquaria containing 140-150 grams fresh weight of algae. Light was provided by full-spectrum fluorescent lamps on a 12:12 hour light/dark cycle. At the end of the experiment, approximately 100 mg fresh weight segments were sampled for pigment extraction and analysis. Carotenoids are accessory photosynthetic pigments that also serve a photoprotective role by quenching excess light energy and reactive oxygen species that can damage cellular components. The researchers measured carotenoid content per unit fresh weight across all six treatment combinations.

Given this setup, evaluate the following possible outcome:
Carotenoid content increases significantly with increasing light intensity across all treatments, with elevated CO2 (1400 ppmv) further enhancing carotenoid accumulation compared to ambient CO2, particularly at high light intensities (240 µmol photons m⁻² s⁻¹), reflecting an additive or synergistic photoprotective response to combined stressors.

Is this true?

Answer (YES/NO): NO